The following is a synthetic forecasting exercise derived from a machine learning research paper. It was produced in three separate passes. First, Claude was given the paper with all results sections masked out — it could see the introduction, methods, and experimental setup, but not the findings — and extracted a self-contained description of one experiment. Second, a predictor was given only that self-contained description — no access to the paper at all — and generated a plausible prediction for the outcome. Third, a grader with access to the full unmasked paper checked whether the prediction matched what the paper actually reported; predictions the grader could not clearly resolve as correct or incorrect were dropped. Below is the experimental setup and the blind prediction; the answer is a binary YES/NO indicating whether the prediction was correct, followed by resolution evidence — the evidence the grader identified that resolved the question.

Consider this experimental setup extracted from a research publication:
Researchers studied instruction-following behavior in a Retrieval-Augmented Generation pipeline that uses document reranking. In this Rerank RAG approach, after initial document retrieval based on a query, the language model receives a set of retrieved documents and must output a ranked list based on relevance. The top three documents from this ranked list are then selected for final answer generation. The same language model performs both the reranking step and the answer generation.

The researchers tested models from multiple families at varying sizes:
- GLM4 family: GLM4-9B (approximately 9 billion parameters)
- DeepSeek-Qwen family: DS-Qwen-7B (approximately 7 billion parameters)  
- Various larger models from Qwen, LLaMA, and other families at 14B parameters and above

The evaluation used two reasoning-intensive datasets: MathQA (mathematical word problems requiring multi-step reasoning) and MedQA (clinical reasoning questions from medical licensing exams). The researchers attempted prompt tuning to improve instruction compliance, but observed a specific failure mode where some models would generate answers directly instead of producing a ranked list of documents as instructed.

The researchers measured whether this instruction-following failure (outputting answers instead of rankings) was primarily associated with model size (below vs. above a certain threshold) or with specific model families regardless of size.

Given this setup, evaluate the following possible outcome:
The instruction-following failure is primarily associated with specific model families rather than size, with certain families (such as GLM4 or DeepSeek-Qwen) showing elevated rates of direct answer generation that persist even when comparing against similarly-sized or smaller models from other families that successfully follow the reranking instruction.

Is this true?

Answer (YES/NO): NO